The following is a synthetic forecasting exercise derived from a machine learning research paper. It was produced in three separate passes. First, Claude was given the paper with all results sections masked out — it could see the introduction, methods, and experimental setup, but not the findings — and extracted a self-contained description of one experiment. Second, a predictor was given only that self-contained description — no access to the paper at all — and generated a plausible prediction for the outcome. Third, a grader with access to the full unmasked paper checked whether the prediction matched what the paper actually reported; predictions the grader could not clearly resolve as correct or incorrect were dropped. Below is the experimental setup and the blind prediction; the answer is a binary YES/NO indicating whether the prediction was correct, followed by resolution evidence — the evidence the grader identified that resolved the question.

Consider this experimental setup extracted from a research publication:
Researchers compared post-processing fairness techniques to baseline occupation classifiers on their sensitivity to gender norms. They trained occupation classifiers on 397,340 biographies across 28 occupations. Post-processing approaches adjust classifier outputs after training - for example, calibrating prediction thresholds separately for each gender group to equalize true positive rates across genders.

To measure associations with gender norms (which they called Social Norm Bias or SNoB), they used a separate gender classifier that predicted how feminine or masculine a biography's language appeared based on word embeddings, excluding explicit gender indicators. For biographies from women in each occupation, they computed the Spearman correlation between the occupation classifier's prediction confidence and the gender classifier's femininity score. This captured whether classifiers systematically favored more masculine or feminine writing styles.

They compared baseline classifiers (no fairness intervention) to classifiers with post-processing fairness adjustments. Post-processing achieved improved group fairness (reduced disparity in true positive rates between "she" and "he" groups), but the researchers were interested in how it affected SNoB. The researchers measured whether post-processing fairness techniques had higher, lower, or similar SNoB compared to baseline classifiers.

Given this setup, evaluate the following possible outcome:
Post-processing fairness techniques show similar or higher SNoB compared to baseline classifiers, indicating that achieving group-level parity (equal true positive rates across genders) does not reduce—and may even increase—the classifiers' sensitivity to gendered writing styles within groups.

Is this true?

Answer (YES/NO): YES